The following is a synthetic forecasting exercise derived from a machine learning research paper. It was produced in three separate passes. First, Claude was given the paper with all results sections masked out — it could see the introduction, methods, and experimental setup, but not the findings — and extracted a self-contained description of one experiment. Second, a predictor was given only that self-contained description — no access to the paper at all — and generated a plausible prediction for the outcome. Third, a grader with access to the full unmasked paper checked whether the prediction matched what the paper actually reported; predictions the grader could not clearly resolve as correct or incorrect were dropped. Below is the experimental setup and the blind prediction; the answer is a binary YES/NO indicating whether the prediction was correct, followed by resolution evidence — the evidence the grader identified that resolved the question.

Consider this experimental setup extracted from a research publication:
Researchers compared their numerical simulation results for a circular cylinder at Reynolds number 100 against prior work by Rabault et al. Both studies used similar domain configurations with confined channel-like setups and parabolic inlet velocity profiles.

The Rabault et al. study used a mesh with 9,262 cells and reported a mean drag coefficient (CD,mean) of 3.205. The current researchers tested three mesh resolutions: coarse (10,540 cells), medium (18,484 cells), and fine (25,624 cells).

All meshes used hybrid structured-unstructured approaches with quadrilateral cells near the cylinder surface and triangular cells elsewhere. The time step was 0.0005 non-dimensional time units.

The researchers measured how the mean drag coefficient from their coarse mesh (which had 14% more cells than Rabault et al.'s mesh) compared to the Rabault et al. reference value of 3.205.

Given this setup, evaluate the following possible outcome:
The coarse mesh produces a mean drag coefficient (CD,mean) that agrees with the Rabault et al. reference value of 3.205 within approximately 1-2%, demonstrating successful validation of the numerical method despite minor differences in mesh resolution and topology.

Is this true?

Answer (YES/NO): NO